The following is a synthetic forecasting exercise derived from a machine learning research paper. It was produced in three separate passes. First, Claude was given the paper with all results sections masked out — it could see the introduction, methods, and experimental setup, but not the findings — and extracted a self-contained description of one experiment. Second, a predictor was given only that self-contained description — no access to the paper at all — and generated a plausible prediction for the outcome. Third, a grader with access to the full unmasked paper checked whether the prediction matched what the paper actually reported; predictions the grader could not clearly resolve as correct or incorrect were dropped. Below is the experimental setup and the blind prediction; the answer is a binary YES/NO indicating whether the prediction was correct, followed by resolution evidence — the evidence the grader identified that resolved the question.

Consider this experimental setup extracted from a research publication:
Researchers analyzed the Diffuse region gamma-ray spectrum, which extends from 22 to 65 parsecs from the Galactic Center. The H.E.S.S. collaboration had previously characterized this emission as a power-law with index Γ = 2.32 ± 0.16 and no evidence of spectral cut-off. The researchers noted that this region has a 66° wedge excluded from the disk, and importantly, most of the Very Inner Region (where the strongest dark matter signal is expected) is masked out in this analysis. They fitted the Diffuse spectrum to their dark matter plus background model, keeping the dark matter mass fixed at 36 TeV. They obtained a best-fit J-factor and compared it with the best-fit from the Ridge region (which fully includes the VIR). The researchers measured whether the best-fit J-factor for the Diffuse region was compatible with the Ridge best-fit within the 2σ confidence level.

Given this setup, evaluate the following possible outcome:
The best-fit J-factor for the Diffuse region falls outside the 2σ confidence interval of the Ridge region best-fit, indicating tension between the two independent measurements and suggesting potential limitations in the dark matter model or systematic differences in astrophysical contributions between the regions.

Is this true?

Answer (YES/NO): NO